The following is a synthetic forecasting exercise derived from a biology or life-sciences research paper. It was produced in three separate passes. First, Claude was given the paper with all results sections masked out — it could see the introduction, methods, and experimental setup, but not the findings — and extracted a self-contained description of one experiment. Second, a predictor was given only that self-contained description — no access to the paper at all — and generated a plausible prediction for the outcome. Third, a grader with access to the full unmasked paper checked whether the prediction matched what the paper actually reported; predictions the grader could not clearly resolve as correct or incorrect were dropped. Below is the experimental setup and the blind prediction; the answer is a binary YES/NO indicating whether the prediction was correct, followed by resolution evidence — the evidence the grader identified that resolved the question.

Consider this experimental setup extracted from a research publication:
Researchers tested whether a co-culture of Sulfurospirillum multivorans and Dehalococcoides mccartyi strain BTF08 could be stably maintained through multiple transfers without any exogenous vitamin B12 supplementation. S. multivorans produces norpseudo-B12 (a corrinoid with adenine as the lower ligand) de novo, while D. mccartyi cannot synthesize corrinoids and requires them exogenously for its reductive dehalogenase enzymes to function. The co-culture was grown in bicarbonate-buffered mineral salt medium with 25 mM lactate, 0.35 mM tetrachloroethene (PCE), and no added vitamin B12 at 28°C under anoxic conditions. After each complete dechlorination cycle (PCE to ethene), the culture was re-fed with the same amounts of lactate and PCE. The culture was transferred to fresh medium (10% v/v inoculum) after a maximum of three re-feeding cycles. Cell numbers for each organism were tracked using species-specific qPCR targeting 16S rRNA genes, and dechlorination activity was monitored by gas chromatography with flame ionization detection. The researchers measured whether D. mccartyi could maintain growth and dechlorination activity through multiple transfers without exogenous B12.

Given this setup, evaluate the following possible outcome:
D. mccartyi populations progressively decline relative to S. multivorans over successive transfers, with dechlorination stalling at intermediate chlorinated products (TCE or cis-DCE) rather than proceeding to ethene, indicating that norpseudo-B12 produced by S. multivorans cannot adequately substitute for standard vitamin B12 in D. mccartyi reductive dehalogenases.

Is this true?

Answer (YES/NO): NO